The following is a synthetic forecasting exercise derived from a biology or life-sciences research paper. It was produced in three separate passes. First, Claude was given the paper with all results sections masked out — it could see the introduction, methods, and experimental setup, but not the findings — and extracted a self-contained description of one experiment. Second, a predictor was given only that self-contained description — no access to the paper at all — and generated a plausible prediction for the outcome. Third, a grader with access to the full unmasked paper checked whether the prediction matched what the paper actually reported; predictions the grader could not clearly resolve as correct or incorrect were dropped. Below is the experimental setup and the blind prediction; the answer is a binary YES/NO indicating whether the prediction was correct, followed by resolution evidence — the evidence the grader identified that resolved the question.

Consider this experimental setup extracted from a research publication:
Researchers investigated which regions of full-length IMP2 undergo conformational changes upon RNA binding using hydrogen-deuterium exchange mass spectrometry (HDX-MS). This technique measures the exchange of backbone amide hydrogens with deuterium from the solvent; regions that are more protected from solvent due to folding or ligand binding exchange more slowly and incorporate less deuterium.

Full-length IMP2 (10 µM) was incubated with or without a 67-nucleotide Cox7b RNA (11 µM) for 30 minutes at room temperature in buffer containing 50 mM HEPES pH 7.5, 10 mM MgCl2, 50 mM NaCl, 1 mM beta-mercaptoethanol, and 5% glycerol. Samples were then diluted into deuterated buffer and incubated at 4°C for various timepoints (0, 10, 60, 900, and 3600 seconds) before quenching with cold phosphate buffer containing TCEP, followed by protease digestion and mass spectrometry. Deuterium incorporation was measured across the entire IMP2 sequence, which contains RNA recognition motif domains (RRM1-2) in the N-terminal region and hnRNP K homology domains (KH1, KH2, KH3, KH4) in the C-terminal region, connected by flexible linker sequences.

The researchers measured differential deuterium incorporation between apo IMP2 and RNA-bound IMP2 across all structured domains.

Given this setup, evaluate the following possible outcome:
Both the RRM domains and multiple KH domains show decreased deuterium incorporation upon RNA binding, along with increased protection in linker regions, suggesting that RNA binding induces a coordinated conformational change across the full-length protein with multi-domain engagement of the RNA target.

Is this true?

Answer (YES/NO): YES